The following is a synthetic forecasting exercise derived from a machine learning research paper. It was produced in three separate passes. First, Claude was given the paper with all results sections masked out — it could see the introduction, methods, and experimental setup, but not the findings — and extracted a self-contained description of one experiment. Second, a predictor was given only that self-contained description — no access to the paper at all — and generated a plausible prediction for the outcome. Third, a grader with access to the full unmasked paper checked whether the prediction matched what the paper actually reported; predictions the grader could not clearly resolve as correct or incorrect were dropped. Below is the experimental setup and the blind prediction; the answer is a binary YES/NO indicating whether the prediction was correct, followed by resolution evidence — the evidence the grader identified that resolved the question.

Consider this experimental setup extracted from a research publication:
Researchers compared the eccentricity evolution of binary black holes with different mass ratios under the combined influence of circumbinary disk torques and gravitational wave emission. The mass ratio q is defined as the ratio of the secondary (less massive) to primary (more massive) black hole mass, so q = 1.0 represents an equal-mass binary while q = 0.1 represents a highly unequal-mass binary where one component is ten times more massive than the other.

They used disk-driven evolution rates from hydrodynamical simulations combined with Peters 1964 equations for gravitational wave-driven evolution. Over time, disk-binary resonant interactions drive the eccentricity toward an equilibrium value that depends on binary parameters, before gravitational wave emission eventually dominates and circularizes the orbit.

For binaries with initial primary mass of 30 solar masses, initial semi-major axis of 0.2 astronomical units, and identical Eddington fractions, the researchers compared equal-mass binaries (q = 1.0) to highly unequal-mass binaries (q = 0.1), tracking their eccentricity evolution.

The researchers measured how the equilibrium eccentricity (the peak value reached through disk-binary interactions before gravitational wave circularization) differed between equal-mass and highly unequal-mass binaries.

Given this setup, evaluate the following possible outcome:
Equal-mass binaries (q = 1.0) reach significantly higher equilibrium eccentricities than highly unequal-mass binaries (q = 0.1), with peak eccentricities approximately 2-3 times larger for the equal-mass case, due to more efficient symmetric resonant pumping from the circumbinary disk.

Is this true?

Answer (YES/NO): YES